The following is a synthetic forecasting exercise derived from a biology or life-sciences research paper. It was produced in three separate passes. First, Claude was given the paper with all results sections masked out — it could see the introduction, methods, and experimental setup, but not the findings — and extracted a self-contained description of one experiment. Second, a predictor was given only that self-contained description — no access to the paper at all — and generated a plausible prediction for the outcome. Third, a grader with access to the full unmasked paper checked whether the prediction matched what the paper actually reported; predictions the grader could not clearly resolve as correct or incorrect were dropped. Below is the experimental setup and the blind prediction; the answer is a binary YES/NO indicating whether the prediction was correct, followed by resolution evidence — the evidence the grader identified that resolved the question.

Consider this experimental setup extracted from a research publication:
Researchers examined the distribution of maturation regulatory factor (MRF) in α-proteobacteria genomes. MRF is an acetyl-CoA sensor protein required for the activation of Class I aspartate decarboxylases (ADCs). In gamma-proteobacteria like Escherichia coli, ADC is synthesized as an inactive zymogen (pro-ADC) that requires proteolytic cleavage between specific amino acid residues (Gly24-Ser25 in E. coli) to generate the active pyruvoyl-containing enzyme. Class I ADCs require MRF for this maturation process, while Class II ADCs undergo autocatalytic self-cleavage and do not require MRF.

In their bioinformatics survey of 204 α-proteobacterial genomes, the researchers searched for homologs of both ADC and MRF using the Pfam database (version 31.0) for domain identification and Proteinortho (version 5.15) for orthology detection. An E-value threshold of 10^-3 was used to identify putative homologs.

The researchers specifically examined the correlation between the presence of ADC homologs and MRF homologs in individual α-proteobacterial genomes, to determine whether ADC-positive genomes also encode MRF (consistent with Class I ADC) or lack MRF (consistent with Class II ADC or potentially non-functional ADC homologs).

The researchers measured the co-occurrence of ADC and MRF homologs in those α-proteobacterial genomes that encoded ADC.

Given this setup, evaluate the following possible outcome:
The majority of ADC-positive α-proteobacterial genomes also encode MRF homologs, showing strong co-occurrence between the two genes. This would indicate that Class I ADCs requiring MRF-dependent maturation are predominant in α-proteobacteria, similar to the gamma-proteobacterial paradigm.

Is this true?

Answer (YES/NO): NO